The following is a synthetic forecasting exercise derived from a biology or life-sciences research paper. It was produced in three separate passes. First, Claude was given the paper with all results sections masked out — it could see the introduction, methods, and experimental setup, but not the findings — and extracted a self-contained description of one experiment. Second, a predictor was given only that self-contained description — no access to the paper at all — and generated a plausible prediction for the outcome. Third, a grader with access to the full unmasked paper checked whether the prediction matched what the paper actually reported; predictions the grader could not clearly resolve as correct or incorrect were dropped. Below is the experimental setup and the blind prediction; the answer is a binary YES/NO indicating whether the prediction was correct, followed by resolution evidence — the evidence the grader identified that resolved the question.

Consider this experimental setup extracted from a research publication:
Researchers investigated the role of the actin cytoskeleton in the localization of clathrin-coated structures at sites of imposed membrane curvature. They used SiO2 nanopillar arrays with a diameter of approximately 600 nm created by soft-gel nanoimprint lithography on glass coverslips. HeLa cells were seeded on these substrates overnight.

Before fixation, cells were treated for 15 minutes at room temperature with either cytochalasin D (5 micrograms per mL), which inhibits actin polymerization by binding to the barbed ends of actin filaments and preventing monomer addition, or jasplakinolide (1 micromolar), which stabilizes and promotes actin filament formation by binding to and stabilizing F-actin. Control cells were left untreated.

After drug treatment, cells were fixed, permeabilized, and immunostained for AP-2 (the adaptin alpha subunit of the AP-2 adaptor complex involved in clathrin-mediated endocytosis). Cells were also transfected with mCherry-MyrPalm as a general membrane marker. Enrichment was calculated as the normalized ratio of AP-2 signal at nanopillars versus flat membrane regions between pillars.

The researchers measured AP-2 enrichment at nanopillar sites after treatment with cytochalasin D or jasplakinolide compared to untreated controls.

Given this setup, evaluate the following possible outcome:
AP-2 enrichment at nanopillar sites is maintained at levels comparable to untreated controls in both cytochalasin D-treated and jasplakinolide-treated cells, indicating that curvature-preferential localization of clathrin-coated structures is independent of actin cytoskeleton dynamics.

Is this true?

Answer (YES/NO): NO